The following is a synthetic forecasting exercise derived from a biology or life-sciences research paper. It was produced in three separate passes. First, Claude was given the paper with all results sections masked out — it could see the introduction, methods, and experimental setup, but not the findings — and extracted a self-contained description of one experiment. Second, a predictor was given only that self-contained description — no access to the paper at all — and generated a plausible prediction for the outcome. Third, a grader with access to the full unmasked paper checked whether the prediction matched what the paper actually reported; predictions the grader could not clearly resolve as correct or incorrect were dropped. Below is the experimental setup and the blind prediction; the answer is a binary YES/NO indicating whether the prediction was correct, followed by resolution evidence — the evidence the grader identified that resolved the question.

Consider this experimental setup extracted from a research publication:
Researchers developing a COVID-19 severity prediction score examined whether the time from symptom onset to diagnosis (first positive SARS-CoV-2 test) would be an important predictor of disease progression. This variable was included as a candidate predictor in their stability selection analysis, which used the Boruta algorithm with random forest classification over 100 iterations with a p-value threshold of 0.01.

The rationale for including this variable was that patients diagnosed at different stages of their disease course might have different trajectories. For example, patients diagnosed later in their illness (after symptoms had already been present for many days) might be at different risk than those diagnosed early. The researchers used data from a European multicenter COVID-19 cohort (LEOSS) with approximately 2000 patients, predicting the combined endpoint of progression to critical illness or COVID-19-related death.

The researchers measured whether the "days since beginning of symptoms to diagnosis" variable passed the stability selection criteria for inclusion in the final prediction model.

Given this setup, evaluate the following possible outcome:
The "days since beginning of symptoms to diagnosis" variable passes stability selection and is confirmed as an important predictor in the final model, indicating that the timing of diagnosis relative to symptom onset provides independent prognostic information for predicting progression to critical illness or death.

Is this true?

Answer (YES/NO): NO